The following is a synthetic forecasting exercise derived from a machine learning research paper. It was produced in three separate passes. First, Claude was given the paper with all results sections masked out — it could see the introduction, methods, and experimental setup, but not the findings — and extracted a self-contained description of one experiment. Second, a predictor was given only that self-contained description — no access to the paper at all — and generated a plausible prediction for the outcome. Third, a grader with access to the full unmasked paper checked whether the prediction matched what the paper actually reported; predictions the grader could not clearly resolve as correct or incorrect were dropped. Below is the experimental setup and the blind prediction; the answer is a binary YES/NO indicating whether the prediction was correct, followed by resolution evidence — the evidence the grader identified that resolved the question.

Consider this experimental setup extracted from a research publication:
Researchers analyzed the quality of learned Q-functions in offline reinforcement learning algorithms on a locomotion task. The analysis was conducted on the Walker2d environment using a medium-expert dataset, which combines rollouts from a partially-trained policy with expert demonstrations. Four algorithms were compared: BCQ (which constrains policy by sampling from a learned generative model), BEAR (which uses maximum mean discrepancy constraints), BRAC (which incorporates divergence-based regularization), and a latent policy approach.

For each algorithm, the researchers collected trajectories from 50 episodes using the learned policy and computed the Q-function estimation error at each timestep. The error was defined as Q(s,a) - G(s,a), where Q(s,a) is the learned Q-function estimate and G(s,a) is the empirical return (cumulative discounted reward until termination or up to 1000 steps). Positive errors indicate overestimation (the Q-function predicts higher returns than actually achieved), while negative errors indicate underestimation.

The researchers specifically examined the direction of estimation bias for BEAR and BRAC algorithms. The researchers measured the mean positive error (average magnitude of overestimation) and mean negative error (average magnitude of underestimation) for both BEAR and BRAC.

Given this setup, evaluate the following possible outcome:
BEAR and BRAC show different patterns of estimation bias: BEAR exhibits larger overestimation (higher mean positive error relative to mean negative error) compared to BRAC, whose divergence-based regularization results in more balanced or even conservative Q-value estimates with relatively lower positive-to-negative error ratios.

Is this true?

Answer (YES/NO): YES